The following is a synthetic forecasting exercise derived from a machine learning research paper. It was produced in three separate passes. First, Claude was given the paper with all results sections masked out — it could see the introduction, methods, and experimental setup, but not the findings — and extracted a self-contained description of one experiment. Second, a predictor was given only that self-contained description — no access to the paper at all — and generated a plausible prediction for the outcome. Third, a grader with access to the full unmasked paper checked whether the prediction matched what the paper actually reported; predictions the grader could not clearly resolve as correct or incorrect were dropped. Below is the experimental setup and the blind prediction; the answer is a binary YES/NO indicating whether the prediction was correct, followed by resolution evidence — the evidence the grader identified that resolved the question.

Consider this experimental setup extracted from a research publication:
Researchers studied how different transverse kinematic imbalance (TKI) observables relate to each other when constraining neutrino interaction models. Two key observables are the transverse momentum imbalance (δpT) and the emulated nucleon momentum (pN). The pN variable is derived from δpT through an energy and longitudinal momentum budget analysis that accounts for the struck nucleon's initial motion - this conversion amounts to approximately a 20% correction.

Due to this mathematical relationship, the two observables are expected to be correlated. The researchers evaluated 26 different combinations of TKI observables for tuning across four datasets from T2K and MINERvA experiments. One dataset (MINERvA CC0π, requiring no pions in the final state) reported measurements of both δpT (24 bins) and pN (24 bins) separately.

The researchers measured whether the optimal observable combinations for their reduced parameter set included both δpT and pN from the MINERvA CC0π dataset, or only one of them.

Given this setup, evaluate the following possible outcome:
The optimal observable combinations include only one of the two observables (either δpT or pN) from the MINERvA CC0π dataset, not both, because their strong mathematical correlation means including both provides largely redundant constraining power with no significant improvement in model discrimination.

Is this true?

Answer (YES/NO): YES